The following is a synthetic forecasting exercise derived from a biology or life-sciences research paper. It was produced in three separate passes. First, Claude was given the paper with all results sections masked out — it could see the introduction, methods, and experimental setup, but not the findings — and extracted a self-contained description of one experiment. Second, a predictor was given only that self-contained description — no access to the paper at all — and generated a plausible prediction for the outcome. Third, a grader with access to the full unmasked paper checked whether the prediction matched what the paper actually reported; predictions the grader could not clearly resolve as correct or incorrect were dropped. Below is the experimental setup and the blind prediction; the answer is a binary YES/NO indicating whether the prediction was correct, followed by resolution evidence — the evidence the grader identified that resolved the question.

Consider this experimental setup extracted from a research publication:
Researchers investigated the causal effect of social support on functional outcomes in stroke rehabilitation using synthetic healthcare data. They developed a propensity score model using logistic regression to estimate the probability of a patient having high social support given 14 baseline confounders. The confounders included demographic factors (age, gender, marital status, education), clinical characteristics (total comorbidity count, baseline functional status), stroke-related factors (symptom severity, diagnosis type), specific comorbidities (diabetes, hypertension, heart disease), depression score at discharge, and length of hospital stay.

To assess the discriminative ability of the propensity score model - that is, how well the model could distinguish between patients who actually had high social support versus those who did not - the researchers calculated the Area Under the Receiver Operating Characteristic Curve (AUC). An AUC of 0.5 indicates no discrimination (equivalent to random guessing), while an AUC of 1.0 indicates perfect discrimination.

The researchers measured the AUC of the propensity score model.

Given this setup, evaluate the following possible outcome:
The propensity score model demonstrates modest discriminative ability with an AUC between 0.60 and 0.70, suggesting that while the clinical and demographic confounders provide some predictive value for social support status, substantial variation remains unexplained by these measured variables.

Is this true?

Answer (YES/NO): YES